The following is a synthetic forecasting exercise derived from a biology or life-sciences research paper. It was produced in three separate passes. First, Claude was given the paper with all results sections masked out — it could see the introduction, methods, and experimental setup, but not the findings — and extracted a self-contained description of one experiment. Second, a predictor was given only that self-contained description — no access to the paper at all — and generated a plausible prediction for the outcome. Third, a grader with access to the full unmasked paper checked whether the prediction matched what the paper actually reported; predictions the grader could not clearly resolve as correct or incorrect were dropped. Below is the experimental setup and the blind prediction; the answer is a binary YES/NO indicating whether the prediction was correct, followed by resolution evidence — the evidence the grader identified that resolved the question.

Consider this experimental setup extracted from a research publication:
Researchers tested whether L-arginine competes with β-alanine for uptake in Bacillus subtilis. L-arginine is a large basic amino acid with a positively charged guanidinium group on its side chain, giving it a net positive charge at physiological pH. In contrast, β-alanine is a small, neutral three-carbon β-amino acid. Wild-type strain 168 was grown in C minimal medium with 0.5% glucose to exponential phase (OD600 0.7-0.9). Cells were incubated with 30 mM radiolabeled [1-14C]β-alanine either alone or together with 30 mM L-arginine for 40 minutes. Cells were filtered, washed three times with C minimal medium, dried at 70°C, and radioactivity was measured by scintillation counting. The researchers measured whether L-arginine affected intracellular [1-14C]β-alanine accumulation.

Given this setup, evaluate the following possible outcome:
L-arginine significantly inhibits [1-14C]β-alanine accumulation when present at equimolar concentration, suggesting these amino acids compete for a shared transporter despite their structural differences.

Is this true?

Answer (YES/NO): YES